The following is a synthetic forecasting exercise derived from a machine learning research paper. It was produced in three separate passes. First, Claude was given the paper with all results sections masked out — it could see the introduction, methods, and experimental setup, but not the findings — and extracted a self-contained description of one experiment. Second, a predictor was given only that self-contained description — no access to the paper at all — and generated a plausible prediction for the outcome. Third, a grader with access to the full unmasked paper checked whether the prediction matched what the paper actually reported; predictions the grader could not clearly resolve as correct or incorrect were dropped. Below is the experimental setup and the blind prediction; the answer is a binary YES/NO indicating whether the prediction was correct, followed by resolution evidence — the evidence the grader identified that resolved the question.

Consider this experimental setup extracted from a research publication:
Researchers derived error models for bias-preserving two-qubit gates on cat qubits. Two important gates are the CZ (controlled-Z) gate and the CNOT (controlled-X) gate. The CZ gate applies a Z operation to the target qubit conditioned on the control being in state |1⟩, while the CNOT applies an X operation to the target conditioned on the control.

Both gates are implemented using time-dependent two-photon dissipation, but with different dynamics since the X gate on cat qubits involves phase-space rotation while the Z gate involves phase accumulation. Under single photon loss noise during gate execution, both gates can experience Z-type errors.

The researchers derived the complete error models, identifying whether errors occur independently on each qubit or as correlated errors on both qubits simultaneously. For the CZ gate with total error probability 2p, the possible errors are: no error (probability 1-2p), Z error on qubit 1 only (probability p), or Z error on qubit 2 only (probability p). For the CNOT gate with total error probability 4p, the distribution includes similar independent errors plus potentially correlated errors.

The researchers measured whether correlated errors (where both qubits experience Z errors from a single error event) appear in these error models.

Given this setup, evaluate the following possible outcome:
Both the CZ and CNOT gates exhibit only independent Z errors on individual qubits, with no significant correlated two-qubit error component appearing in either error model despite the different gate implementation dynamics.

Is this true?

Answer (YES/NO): NO